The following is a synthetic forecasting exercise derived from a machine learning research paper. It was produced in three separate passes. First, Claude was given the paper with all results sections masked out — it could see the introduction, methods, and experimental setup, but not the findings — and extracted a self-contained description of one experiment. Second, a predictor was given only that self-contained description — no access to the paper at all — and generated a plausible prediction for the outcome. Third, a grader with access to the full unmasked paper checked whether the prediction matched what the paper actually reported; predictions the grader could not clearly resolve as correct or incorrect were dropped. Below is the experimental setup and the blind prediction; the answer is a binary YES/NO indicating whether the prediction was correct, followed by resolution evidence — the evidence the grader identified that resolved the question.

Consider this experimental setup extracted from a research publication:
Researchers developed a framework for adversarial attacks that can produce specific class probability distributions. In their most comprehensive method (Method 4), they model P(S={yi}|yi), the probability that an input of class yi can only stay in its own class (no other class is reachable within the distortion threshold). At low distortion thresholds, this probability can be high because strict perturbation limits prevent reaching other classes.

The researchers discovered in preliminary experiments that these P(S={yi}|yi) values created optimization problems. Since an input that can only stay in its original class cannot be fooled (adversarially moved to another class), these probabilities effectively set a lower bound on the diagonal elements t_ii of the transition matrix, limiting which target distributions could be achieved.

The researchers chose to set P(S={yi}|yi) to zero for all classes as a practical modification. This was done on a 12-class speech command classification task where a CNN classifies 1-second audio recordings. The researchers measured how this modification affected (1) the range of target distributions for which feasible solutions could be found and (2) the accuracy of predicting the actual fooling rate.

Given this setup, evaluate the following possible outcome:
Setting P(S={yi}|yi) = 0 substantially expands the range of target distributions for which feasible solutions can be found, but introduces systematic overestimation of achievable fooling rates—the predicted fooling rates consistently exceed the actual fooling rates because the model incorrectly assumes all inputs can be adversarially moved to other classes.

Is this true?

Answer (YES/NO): NO